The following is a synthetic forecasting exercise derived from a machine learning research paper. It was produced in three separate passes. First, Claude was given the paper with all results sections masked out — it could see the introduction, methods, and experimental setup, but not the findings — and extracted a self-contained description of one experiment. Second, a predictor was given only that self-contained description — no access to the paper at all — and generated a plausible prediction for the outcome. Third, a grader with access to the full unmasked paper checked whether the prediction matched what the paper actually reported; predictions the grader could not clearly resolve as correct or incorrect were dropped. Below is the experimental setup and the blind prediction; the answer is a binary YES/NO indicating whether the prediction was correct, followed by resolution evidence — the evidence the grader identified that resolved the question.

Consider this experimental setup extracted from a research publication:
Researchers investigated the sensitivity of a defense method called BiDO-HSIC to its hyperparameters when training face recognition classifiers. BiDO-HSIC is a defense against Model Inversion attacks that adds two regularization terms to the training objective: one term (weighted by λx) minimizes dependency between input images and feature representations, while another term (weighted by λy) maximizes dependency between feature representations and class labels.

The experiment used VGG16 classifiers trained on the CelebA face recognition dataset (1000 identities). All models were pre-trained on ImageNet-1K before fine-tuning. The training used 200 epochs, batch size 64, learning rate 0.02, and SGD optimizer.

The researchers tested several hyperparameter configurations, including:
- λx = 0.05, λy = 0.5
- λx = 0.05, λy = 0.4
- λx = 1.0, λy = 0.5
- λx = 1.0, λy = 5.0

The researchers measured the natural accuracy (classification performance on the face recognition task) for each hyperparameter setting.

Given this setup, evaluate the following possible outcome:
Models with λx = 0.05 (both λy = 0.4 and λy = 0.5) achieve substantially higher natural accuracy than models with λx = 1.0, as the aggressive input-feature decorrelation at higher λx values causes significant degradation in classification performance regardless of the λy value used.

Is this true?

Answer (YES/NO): YES